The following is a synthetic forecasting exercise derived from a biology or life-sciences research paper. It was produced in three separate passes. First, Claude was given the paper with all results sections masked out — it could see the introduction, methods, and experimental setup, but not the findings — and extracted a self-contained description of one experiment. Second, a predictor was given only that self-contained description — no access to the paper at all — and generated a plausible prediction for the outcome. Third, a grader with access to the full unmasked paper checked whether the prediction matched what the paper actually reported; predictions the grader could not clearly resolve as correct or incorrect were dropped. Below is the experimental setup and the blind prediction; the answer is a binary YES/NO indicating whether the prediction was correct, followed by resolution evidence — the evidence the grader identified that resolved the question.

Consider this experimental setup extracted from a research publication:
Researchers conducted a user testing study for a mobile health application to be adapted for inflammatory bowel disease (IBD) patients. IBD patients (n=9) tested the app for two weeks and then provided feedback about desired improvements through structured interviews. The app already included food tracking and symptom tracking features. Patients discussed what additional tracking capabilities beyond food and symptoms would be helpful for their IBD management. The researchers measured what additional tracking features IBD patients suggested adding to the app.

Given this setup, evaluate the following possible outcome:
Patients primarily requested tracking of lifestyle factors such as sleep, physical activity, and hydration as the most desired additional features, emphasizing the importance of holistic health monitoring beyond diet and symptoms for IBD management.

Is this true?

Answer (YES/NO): NO